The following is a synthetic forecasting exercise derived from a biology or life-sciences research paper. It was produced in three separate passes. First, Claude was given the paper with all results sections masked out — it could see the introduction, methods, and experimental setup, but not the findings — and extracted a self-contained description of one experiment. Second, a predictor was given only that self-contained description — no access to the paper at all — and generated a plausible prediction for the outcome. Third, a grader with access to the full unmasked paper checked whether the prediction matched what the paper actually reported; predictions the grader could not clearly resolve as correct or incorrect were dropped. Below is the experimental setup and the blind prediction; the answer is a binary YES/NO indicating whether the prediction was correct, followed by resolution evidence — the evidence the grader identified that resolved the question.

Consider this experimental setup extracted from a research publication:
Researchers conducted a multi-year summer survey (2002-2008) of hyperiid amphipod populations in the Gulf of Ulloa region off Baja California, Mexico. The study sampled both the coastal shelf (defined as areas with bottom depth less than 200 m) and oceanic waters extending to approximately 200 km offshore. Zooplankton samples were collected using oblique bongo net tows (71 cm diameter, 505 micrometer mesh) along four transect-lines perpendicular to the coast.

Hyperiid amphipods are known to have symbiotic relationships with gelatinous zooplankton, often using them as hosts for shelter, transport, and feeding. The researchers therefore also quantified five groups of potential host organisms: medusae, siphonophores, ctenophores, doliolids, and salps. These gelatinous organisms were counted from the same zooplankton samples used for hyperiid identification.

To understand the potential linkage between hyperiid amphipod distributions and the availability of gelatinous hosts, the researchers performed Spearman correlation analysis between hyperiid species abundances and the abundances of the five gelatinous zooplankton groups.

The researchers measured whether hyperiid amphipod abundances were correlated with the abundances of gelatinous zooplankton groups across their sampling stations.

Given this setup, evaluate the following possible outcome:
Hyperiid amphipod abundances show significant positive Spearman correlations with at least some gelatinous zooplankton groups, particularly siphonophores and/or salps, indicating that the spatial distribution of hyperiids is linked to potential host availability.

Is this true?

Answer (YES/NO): NO